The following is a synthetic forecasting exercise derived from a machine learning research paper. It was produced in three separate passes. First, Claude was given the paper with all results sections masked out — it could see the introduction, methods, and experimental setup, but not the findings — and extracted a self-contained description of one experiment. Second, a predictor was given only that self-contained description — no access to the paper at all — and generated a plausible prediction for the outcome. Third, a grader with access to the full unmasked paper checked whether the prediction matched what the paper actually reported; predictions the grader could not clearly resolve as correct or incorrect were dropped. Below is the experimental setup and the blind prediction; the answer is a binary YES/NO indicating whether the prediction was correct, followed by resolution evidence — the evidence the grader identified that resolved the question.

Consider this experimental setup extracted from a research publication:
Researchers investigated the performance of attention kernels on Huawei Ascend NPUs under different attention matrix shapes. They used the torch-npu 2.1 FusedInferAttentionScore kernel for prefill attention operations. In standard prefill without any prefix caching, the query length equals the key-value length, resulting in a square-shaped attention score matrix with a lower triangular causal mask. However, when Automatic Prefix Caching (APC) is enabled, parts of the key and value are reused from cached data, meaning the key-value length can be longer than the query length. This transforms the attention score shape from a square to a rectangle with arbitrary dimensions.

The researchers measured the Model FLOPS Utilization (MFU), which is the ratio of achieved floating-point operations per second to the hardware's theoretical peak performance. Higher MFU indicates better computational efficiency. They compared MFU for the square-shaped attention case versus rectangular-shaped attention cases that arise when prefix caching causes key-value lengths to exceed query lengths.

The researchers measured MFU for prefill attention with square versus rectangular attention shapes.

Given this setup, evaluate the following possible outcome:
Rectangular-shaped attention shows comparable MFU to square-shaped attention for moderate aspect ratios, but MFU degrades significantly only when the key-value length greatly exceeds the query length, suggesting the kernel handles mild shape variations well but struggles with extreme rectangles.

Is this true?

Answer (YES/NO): NO